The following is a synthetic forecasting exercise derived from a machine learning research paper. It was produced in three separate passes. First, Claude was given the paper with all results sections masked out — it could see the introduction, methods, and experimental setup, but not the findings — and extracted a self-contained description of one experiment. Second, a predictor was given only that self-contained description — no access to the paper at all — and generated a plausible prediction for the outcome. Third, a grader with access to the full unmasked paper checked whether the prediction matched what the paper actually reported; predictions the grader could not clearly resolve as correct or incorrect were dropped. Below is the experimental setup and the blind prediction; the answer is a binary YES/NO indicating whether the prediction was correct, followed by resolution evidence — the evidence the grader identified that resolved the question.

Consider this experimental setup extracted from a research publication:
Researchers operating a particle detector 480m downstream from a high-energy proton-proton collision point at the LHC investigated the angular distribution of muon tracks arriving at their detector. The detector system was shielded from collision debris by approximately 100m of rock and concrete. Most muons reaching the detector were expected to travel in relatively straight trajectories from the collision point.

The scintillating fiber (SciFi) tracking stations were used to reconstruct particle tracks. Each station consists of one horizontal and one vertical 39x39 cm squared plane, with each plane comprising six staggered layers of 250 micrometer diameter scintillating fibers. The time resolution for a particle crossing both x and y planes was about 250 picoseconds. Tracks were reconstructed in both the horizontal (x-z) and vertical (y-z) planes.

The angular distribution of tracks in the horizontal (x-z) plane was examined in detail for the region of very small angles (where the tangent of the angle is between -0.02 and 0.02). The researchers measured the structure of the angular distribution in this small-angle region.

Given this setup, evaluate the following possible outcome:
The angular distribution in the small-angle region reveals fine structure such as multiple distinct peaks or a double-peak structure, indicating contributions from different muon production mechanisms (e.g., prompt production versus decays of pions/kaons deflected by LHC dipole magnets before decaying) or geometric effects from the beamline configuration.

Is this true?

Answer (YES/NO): YES